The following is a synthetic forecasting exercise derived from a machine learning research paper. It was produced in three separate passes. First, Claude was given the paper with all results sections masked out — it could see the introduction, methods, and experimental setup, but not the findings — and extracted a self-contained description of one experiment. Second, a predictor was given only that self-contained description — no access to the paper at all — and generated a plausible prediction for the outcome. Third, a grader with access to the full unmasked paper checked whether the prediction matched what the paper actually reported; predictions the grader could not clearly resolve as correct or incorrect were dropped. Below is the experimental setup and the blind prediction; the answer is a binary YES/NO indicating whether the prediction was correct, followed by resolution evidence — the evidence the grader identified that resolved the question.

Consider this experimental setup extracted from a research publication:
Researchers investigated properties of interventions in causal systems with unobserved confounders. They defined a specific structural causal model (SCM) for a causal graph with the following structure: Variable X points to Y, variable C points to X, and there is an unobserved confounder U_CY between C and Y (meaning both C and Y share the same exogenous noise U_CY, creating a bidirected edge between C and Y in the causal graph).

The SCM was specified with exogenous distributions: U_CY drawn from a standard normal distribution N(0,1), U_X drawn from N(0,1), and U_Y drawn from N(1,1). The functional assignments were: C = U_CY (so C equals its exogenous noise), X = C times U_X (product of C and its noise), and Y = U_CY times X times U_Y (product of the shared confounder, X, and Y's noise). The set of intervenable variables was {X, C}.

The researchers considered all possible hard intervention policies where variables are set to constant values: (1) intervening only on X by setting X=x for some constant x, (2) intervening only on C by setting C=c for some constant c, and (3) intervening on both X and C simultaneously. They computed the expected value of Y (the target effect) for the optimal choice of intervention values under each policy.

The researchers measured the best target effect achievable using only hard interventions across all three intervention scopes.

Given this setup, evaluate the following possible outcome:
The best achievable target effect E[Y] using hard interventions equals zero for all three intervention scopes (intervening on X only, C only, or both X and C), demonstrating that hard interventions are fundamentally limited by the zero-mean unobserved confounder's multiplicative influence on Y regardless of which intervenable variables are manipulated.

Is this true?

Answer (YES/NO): YES